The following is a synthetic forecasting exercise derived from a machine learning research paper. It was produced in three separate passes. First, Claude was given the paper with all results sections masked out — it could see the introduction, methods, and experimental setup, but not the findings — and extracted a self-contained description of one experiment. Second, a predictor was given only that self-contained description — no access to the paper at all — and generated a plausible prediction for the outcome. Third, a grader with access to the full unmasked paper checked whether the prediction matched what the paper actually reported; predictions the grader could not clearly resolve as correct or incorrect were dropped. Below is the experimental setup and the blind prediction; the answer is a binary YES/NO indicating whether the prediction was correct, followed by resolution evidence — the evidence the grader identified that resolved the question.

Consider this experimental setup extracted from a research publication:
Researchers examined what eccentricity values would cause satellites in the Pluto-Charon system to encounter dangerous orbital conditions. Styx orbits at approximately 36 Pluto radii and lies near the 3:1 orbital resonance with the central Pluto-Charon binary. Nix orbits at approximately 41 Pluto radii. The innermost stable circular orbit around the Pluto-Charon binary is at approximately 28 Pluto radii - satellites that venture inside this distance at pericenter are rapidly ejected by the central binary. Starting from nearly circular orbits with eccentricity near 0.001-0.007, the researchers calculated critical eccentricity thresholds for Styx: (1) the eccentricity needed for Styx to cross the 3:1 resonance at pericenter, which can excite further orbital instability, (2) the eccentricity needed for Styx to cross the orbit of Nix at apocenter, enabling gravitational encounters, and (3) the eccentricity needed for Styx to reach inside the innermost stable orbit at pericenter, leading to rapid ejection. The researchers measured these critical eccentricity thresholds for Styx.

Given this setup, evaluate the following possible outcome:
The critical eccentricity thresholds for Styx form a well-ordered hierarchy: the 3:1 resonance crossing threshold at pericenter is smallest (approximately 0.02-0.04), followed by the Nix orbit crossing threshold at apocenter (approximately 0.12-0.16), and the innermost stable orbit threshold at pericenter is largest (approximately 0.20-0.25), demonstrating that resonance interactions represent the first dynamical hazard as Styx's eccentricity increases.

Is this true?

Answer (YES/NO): YES